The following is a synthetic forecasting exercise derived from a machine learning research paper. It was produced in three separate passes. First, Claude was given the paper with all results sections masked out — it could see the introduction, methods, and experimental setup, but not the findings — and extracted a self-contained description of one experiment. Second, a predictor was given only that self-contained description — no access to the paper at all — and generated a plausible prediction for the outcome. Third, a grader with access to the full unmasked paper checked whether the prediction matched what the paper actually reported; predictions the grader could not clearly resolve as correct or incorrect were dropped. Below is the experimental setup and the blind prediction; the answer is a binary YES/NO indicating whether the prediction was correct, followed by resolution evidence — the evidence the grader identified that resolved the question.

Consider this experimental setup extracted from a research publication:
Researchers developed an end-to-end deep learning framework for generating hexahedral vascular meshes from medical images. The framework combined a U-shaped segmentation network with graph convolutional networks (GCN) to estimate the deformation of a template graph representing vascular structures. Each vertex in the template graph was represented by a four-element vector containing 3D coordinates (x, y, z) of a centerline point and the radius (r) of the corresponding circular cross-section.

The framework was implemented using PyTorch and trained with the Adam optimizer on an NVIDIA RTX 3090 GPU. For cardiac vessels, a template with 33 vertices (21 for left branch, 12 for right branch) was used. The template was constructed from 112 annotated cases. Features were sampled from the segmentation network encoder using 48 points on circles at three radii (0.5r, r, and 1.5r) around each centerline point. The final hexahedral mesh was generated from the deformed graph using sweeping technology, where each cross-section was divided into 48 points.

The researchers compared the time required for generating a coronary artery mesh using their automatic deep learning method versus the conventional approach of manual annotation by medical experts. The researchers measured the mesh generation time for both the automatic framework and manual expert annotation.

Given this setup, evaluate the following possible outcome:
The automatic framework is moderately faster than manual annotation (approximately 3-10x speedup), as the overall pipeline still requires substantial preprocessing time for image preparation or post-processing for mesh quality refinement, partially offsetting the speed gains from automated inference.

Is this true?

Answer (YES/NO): NO